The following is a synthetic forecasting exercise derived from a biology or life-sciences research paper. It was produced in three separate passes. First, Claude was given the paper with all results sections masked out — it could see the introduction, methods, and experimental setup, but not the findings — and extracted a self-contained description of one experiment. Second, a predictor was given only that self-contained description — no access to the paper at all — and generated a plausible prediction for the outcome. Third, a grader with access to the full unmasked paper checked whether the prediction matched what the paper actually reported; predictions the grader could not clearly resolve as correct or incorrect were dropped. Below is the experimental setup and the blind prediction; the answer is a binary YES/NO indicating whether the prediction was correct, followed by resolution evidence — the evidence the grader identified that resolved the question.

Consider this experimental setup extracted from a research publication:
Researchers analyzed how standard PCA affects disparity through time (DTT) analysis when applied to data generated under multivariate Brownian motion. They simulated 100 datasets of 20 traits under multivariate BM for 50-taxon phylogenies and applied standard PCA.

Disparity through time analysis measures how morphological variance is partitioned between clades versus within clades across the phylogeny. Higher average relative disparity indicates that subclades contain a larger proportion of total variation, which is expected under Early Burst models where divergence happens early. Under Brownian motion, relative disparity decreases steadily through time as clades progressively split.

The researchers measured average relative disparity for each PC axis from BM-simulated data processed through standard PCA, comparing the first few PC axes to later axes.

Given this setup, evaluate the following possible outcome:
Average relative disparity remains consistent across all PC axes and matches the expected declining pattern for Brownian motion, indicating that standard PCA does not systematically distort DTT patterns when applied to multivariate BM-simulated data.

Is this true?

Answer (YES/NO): NO